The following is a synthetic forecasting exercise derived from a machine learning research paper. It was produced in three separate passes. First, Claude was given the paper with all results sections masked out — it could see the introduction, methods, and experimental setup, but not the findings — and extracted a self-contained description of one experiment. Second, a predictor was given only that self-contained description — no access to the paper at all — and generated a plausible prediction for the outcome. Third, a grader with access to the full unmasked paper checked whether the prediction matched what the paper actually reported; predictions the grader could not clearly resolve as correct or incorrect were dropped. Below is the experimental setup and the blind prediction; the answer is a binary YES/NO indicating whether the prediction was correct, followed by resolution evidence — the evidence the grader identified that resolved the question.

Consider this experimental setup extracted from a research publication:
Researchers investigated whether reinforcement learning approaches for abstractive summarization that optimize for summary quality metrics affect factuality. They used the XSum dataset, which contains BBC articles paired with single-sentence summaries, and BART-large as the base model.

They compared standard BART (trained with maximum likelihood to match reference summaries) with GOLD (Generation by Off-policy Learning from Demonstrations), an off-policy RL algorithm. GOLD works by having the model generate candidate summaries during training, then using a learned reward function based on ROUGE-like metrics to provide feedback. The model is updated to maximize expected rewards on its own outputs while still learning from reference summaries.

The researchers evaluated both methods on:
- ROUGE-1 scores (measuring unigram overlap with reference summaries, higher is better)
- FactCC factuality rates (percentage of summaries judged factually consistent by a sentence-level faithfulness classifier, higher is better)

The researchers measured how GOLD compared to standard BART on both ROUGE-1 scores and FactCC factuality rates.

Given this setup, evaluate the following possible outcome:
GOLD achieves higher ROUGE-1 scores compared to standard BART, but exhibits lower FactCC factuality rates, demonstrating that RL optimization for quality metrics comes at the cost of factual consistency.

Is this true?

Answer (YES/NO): YES